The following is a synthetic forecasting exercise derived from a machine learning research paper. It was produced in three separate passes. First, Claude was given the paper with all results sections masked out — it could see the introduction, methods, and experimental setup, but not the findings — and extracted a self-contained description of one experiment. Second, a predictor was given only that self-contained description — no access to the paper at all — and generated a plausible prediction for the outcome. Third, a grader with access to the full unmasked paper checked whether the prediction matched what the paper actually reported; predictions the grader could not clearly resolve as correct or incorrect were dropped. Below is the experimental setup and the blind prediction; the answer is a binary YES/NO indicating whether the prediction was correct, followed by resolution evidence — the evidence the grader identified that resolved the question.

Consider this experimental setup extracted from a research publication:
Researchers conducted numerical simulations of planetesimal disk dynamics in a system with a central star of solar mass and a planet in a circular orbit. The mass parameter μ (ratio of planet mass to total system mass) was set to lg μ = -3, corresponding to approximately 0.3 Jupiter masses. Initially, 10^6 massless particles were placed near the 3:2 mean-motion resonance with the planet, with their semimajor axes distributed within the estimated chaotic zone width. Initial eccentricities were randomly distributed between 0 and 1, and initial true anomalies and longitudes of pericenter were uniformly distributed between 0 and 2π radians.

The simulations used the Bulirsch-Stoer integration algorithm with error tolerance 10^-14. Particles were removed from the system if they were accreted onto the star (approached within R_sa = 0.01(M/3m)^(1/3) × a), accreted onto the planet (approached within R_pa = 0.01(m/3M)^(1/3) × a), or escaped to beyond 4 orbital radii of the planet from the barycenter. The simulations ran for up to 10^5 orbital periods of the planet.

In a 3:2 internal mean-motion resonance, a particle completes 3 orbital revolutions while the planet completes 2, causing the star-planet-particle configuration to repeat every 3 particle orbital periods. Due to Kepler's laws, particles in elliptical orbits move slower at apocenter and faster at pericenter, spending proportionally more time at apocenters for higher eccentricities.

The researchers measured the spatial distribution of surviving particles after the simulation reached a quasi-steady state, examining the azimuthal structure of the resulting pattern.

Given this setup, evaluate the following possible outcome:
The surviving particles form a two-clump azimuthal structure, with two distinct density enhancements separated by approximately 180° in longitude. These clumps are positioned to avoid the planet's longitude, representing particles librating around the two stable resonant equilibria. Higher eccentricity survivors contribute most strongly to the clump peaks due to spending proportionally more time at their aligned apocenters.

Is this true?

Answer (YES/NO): NO